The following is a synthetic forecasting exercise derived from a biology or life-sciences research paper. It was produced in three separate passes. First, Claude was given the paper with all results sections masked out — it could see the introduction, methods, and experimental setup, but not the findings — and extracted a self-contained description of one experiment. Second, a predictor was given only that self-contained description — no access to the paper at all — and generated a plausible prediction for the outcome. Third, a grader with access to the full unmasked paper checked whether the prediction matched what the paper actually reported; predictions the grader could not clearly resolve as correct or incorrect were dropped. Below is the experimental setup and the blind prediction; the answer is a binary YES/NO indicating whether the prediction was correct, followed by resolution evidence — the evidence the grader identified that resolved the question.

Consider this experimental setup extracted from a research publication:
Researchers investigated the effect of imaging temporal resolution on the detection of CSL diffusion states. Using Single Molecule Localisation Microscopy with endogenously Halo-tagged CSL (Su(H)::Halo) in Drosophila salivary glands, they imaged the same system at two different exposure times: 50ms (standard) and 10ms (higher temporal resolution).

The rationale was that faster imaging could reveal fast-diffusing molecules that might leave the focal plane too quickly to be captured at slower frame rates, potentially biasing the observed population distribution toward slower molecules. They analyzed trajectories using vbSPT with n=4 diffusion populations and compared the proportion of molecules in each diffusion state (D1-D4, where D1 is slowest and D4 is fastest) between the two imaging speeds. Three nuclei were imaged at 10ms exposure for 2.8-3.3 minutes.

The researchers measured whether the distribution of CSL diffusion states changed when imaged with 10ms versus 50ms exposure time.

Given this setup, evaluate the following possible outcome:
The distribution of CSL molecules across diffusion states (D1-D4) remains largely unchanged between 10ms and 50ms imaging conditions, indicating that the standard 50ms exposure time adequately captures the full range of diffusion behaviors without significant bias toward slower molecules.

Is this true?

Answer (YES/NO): NO